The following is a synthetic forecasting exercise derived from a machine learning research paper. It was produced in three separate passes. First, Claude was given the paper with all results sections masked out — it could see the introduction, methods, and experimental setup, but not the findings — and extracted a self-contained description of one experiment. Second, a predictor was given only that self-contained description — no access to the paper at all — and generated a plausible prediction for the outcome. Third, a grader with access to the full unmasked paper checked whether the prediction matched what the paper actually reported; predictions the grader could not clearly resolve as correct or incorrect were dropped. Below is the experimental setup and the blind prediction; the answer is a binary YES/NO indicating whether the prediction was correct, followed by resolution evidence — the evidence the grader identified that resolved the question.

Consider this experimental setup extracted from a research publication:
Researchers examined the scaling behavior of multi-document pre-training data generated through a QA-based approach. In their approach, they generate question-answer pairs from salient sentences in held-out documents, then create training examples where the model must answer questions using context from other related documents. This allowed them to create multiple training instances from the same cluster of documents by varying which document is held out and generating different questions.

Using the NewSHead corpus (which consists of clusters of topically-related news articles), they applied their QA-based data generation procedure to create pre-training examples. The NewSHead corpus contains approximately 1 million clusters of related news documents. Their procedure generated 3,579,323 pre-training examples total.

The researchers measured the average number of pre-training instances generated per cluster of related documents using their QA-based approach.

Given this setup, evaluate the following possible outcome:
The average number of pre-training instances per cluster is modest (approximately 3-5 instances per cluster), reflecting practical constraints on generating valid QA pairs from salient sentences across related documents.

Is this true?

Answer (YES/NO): YES